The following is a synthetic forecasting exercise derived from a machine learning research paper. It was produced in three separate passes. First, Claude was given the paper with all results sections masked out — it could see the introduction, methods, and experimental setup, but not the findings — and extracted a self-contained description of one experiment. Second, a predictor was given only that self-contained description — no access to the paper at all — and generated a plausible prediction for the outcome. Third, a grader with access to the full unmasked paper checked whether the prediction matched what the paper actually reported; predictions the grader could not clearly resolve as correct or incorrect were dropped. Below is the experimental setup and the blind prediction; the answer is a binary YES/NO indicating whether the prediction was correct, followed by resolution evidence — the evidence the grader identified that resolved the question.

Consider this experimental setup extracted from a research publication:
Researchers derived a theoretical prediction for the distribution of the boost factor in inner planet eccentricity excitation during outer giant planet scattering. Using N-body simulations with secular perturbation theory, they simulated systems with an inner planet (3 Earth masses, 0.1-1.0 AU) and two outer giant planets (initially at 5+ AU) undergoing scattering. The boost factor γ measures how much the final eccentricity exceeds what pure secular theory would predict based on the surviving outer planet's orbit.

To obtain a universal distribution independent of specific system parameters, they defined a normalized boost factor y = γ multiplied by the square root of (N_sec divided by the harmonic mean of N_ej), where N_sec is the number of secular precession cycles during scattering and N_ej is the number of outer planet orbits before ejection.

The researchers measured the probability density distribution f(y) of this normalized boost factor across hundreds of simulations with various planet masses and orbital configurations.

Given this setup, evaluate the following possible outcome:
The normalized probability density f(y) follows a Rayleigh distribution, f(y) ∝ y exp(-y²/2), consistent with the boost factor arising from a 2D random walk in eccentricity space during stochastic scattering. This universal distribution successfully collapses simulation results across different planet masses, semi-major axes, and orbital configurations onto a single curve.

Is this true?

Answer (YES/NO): NO